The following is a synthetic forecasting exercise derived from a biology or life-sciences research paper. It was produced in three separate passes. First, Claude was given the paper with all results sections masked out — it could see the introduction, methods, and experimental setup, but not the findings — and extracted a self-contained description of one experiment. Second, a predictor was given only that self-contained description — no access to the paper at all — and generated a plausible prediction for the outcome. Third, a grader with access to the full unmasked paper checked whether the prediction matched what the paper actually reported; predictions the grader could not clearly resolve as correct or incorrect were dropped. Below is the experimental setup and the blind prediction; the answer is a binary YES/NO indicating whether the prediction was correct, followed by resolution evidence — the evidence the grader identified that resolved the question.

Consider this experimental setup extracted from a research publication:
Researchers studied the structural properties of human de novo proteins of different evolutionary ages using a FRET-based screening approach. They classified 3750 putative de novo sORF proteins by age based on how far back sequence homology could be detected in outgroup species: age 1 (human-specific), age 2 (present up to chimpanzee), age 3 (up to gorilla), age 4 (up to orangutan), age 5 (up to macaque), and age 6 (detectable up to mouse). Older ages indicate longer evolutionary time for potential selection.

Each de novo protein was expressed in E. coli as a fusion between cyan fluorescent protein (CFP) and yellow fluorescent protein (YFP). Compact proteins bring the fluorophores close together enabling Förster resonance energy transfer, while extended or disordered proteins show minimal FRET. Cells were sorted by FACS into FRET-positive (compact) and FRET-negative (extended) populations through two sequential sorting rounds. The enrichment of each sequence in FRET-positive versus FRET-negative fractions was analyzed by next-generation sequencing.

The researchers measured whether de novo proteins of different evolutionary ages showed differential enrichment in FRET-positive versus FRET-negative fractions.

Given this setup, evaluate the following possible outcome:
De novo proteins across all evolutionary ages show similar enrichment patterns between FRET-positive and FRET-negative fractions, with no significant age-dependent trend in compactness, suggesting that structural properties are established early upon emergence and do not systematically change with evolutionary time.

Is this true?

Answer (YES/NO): NO